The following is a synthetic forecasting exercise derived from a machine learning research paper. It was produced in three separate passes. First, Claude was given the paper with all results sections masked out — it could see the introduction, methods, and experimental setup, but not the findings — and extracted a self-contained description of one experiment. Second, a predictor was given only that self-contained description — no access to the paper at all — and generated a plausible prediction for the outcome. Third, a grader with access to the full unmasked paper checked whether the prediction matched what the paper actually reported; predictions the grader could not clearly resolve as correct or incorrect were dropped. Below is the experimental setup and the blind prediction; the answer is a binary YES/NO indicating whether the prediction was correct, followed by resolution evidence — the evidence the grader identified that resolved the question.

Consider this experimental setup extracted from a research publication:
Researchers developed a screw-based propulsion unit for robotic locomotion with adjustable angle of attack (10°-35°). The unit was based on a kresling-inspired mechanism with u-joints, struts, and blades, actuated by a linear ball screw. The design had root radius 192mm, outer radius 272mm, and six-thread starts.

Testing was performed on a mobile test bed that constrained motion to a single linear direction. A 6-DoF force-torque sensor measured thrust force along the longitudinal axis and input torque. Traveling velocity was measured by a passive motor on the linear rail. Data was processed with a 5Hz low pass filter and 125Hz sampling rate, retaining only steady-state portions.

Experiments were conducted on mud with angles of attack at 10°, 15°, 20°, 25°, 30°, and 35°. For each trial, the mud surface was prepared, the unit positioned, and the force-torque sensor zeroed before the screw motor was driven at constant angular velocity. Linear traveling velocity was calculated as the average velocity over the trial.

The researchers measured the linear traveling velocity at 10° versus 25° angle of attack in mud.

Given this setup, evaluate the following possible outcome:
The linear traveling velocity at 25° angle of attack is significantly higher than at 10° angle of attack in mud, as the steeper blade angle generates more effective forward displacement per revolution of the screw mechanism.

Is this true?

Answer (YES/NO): YES